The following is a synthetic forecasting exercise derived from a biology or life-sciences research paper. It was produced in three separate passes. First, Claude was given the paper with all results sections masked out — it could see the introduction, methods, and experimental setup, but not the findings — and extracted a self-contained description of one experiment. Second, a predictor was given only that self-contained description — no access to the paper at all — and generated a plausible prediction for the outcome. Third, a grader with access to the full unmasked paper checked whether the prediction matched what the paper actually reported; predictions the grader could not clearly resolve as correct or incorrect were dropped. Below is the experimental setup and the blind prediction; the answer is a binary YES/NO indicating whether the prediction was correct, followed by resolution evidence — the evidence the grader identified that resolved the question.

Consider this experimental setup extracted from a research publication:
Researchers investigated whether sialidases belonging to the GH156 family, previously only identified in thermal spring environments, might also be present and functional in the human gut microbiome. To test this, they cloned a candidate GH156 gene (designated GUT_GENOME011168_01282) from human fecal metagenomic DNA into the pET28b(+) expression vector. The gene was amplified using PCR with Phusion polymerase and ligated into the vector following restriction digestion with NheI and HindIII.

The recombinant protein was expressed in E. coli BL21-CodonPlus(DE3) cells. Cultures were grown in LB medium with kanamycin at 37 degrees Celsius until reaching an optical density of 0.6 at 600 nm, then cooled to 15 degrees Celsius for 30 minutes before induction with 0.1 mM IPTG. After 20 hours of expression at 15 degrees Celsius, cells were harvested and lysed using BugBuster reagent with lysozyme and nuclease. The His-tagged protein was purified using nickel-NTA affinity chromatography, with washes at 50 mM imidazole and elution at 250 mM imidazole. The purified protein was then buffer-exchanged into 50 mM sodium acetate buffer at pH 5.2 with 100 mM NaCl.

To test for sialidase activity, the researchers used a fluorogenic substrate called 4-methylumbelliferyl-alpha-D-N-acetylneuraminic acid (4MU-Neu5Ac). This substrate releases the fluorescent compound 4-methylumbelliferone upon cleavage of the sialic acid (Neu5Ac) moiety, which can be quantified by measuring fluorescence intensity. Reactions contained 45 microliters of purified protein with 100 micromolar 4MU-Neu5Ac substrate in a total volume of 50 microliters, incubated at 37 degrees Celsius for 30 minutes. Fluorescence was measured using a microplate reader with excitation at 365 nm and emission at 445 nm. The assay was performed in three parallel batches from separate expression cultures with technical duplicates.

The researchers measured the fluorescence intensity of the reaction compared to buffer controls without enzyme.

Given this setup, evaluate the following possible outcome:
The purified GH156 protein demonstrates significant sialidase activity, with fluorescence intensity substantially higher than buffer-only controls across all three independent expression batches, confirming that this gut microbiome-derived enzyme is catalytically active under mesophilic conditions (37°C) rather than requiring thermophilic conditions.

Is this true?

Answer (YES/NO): YES